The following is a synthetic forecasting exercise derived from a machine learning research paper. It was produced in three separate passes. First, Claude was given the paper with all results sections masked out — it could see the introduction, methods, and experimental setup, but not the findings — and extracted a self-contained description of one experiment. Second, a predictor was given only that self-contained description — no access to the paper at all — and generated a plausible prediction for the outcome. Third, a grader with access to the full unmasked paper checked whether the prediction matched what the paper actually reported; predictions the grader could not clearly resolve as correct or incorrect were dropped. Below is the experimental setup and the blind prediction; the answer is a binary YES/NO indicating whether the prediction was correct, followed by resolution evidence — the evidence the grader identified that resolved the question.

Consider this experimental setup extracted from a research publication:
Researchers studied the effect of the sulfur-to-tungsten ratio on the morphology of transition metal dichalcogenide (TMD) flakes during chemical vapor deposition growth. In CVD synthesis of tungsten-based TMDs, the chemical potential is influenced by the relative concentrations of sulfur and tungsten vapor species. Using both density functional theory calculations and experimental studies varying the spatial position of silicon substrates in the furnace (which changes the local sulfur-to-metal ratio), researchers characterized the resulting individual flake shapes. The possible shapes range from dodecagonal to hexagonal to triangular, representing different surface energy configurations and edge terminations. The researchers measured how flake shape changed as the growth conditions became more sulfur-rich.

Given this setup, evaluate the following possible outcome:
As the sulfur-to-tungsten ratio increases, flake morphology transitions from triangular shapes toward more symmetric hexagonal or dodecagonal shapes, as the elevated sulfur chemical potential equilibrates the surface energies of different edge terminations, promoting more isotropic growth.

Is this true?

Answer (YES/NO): NO